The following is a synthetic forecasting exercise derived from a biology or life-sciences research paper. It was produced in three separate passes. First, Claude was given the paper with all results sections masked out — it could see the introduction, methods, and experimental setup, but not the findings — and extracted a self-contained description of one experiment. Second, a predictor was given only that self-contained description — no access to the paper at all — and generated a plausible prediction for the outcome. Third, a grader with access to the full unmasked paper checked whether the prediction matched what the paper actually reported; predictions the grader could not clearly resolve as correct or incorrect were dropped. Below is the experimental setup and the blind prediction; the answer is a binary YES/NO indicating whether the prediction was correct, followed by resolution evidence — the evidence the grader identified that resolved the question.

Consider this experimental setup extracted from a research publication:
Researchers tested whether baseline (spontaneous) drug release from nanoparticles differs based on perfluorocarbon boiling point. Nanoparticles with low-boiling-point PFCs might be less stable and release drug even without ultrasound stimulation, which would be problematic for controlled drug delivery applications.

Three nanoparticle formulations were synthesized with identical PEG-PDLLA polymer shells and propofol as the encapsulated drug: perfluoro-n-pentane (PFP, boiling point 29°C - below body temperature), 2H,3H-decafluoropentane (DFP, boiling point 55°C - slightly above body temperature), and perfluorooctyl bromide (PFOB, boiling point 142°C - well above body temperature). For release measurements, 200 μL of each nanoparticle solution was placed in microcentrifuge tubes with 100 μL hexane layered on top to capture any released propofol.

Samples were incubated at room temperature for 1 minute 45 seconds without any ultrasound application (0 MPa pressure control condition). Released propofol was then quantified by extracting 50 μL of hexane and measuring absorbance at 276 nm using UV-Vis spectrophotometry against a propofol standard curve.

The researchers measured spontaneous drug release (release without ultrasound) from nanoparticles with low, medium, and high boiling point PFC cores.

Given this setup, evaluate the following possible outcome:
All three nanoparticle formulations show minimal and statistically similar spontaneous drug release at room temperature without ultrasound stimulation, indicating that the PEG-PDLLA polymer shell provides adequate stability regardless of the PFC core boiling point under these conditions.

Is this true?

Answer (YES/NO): NO